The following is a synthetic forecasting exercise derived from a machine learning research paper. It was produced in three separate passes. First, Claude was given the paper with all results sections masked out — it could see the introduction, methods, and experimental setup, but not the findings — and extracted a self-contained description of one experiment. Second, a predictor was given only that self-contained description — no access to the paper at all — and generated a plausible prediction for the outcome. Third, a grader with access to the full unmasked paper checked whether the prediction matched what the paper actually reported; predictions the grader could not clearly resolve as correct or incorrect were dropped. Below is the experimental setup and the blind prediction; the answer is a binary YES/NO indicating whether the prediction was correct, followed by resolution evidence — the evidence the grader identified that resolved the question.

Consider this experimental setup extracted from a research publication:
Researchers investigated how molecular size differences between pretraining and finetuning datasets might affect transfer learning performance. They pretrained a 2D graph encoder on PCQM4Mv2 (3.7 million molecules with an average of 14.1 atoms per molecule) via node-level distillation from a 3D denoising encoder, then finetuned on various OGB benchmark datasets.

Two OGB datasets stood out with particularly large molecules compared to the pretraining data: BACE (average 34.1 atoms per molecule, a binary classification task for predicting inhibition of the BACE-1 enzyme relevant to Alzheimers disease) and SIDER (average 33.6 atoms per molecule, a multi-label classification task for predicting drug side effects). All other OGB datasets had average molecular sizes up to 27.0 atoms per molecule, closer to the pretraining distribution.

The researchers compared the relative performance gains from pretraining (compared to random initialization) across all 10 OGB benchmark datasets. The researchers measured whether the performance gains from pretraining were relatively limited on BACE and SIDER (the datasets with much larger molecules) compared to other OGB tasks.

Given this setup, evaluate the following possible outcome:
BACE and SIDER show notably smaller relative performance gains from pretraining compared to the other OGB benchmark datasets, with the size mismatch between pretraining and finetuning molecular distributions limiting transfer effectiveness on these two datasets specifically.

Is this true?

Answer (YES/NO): YES